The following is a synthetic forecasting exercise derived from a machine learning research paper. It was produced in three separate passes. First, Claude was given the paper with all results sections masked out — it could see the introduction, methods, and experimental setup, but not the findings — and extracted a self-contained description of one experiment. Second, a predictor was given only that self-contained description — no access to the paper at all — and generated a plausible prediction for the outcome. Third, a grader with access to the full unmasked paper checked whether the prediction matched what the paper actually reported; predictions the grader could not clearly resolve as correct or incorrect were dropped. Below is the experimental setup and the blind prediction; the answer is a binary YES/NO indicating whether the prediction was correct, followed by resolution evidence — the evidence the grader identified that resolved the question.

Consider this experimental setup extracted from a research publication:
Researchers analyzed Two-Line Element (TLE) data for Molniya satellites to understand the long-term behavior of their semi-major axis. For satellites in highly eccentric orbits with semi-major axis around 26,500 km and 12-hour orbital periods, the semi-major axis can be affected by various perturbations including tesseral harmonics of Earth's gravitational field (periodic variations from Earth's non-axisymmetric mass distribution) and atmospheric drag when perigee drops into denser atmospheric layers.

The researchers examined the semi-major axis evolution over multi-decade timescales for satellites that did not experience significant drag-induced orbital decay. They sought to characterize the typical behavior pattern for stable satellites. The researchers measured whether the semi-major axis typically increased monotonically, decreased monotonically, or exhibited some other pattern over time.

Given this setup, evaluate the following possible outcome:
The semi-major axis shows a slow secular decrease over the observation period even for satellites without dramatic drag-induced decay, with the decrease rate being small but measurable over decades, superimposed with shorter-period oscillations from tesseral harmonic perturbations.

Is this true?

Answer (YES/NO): NO